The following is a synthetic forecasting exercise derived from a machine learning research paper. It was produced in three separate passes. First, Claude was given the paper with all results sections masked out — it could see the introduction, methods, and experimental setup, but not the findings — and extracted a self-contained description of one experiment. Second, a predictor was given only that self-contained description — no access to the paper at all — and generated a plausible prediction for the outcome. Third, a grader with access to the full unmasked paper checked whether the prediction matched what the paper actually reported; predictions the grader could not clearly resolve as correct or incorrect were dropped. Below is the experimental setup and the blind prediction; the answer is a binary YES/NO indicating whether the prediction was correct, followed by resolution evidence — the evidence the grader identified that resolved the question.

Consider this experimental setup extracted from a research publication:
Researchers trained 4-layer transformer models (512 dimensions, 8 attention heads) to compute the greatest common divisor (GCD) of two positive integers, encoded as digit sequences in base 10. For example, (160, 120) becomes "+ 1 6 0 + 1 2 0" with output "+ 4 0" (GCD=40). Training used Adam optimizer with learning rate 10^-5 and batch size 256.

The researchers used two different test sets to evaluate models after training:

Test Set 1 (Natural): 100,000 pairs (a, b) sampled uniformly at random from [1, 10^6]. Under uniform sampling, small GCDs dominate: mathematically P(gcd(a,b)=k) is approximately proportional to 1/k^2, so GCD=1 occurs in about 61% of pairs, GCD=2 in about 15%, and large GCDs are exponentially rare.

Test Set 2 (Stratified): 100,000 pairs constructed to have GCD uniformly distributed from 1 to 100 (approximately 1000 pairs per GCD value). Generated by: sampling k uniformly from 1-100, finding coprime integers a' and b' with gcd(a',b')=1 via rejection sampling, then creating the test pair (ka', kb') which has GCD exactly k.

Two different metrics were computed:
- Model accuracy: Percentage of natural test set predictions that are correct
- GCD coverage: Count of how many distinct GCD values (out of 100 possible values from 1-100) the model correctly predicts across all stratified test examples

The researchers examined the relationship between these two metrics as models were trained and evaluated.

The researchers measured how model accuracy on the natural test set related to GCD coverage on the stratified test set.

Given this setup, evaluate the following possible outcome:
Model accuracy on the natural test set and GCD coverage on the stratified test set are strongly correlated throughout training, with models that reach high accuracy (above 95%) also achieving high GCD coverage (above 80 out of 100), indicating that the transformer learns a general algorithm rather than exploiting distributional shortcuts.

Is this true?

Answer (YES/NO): NO